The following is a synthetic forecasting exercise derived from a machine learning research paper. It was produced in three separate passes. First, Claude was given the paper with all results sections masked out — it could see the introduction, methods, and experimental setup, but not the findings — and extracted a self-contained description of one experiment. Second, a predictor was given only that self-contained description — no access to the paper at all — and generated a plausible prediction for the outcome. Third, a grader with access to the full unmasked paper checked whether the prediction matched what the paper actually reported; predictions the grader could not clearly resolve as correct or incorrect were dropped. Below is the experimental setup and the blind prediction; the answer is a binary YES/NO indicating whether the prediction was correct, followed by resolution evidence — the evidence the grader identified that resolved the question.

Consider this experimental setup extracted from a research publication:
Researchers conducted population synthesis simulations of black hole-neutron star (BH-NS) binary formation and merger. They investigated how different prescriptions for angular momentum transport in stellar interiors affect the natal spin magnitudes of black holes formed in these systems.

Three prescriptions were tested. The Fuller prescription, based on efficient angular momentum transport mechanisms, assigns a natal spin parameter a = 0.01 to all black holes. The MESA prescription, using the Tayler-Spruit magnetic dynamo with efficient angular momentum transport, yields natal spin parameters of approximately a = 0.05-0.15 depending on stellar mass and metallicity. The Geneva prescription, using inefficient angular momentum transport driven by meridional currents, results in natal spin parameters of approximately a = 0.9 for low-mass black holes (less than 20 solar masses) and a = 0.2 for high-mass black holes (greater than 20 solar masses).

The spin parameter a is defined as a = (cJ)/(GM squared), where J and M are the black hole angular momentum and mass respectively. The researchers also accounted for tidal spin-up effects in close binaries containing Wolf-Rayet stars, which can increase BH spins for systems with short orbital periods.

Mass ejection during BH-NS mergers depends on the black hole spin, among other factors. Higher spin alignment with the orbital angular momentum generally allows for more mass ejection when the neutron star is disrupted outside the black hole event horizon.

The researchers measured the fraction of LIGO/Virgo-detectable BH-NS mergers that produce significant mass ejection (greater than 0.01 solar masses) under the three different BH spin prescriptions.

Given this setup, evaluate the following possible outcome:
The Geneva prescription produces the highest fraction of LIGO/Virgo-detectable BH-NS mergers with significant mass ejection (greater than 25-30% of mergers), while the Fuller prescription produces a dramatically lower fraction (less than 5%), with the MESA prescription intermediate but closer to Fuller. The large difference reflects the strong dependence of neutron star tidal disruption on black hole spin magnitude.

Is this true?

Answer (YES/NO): NO